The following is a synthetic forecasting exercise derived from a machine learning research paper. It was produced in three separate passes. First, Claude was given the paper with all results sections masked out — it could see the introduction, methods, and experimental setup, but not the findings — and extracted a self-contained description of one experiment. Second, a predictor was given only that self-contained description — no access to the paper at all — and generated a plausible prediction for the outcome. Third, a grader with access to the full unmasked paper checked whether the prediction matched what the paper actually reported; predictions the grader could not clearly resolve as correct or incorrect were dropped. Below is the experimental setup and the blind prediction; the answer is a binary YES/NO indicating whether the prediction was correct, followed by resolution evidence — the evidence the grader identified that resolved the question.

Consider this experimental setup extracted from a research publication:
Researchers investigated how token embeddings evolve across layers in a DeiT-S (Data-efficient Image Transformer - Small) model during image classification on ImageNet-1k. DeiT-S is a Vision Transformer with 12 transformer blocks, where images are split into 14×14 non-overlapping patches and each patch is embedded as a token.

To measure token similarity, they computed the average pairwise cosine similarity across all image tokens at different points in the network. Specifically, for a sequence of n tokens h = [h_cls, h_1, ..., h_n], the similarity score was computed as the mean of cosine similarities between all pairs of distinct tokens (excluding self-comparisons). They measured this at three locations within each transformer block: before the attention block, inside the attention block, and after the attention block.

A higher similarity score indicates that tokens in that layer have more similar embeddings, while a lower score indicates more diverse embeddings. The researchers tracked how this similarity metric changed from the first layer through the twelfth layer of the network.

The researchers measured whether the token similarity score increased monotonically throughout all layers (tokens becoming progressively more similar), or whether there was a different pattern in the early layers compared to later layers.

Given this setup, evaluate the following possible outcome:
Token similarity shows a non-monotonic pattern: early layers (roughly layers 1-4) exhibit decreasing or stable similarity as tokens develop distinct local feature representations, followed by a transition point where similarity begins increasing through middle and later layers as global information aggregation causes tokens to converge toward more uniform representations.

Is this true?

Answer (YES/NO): NO